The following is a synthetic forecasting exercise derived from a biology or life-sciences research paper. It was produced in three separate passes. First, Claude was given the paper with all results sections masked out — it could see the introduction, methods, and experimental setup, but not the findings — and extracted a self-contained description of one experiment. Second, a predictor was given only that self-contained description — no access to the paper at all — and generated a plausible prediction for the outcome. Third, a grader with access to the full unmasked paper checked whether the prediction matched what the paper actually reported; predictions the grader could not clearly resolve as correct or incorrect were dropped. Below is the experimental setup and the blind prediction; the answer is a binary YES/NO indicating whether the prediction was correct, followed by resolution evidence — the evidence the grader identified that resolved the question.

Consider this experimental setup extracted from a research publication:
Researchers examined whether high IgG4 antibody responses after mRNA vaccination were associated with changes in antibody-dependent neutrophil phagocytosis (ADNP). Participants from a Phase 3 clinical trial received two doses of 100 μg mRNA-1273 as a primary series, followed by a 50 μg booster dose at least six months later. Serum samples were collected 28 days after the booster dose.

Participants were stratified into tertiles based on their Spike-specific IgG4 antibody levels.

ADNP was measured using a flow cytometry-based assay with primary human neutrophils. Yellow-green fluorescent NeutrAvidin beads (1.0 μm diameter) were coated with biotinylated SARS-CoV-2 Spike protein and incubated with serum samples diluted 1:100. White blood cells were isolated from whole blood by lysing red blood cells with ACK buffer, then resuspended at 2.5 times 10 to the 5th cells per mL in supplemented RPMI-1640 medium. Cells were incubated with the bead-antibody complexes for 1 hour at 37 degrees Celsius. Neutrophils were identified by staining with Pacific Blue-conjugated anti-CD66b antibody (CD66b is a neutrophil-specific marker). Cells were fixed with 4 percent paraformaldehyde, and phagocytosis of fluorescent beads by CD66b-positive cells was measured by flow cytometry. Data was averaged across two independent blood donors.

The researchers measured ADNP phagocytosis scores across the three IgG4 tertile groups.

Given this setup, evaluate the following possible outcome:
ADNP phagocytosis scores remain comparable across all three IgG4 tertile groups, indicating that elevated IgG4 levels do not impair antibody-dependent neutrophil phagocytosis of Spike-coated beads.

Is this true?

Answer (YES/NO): YES